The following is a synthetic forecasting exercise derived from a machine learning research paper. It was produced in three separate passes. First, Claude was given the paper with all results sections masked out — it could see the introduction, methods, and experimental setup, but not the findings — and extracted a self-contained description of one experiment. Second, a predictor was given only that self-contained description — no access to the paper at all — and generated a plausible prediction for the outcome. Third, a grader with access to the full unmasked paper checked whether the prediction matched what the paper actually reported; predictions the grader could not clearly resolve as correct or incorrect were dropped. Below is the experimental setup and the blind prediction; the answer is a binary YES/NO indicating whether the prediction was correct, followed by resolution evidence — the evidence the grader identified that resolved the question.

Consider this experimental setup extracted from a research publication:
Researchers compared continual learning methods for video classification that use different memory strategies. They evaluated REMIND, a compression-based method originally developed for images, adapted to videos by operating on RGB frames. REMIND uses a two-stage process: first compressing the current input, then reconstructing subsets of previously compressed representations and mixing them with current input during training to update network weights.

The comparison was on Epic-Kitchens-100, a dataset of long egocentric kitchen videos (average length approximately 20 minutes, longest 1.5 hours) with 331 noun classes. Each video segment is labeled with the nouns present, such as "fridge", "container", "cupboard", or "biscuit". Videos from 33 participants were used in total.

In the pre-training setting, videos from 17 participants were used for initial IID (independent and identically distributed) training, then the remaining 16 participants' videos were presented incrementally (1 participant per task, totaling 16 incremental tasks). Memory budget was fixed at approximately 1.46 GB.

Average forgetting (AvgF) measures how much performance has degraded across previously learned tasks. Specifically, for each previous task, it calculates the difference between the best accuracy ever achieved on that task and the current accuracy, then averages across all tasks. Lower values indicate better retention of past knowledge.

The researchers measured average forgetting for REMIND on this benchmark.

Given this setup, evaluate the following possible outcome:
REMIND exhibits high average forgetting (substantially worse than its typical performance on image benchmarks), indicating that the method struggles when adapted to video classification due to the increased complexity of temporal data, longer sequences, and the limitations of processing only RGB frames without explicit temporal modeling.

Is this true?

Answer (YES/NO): YES